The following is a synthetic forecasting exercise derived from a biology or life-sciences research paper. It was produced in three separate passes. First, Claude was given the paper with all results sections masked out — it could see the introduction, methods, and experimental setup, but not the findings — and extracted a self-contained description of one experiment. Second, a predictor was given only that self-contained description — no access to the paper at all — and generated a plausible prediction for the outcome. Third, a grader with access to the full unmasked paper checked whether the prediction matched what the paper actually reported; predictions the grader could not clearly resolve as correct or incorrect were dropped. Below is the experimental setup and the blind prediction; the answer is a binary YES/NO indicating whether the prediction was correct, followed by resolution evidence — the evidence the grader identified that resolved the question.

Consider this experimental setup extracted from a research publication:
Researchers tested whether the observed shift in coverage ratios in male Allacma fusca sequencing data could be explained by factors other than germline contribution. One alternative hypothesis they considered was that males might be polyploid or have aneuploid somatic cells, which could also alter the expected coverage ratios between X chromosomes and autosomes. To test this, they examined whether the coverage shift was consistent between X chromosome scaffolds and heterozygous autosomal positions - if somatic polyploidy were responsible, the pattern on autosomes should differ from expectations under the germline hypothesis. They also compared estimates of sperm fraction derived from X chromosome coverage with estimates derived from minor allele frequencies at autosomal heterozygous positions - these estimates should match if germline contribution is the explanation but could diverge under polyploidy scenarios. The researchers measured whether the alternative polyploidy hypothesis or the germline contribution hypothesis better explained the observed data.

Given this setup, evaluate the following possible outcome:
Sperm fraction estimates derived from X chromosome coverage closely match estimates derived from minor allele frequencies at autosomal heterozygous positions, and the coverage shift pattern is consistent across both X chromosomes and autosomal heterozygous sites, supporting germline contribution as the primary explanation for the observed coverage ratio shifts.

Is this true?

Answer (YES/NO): YES